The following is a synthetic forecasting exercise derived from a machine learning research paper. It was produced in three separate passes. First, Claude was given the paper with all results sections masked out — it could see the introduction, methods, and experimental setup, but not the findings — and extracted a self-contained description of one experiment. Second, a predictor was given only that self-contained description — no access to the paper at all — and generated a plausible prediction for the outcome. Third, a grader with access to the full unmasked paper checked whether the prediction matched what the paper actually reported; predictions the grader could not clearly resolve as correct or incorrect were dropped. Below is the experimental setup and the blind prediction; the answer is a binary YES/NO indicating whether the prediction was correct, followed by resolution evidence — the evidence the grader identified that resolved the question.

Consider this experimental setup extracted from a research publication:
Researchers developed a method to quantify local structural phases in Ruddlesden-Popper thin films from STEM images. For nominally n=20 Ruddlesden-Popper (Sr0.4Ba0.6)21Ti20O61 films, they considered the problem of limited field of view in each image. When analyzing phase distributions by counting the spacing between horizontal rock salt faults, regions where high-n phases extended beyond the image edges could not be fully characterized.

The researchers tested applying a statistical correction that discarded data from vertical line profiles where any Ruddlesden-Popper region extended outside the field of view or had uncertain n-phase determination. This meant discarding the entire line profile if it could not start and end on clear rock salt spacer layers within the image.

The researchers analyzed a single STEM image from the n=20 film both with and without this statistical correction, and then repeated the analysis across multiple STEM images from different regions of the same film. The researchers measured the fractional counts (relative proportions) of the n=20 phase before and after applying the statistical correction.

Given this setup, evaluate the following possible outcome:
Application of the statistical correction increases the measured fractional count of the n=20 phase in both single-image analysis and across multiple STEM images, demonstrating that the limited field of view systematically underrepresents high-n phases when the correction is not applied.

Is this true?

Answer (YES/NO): NO